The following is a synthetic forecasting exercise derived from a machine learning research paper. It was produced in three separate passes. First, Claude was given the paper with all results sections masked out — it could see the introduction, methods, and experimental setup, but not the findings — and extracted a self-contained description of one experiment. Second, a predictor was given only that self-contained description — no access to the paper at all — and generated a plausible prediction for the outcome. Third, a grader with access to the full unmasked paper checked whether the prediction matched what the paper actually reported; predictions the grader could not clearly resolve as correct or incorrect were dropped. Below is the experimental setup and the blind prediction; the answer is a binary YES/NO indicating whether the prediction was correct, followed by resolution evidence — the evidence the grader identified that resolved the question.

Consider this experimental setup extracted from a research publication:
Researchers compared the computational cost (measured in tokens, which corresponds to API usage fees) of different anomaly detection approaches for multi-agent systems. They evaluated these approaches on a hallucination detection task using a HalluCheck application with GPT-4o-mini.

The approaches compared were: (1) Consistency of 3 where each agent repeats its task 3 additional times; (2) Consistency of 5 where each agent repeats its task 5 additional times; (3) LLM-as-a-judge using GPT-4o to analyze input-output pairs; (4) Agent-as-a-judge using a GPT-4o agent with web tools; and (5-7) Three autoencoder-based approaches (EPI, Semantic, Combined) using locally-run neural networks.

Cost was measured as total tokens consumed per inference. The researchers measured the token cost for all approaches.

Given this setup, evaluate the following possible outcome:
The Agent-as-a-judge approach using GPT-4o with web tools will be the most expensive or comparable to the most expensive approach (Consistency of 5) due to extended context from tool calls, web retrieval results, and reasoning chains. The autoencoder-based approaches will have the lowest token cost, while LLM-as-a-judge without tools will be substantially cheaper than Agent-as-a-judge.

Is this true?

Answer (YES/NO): YES